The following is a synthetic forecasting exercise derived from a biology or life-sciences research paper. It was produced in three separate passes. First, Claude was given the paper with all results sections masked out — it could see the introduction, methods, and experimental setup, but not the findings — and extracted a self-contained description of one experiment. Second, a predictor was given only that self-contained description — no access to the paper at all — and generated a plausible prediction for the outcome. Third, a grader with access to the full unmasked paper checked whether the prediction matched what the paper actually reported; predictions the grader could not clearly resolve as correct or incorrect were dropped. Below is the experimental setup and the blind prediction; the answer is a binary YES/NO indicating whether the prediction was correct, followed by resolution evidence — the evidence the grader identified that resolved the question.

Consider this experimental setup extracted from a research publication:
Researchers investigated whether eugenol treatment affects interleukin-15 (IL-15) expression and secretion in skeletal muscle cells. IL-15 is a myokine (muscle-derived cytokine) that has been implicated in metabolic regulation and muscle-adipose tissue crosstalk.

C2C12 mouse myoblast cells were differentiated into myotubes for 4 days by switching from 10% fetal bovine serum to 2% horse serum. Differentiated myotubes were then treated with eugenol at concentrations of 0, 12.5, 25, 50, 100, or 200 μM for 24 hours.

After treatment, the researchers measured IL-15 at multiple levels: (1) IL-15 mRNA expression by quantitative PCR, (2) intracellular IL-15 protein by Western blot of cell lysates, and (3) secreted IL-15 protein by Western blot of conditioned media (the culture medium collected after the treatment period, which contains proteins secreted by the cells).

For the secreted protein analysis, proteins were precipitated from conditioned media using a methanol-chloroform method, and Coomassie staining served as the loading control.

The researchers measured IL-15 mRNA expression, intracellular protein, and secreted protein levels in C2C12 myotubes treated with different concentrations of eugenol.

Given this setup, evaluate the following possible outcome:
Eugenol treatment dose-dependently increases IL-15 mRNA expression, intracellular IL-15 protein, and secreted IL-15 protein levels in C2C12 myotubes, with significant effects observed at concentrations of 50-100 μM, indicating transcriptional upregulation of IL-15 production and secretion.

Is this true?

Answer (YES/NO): NO